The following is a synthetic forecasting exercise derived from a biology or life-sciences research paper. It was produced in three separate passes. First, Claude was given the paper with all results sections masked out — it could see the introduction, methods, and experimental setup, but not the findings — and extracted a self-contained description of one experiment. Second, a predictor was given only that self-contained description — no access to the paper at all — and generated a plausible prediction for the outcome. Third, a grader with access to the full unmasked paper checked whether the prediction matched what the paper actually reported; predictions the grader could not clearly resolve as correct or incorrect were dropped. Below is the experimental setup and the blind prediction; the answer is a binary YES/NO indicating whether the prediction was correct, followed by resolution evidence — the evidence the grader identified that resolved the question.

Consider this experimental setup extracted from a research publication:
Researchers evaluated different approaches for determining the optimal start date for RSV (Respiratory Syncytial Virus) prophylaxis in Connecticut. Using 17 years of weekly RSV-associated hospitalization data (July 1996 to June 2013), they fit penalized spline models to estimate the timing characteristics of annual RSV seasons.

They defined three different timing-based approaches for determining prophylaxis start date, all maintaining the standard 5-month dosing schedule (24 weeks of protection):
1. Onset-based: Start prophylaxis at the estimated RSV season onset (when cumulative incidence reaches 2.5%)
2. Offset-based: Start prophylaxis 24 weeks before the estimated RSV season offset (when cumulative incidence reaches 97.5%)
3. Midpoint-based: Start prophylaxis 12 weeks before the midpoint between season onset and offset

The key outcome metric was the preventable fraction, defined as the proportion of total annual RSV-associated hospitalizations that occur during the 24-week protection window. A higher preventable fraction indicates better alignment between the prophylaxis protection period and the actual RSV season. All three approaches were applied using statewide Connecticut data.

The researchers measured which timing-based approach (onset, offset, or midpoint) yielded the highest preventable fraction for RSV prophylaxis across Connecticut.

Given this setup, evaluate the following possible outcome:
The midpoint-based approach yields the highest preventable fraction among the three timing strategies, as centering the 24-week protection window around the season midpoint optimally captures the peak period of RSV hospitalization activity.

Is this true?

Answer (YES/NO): YES